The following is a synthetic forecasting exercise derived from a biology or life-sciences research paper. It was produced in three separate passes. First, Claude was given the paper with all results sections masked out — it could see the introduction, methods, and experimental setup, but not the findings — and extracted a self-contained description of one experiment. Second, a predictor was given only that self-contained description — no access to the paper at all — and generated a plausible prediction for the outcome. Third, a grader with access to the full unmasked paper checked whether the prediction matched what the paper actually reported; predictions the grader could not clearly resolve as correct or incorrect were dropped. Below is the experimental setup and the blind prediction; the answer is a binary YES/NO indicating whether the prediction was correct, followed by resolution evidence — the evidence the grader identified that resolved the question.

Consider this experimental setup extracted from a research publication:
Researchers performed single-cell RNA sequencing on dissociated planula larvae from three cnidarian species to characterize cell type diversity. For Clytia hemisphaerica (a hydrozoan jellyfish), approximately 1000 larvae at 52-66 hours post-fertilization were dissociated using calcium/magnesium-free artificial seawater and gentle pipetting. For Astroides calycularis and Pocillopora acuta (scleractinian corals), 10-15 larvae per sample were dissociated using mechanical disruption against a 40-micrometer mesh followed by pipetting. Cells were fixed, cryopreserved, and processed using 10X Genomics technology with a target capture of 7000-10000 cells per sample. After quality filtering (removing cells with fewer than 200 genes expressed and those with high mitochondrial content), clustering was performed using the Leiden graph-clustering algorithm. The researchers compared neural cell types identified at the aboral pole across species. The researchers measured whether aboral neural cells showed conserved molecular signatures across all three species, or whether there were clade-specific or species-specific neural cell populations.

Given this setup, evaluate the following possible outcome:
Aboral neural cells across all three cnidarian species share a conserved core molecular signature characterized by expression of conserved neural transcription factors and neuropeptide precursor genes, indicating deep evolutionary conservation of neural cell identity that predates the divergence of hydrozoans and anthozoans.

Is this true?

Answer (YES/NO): NO